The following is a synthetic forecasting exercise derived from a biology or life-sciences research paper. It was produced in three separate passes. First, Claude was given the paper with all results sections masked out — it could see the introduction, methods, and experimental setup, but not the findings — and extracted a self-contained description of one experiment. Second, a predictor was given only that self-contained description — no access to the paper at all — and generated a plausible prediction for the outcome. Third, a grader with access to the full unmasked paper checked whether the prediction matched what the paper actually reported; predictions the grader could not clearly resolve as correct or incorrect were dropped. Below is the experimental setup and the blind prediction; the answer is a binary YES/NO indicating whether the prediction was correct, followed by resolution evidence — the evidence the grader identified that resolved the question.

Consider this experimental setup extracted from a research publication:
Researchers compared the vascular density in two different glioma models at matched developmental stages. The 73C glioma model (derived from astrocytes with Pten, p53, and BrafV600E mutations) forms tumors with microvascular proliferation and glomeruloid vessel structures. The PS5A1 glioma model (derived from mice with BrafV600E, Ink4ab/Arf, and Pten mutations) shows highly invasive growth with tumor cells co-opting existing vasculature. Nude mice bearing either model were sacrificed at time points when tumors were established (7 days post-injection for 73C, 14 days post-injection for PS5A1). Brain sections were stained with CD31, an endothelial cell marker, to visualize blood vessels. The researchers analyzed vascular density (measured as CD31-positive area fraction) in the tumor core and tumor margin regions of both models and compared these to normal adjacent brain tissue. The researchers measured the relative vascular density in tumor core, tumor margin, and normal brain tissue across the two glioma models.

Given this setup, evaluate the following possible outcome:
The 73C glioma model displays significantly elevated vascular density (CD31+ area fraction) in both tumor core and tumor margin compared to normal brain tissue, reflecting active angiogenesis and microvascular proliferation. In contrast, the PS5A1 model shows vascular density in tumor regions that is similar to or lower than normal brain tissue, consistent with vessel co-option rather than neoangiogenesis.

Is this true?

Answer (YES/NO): NO